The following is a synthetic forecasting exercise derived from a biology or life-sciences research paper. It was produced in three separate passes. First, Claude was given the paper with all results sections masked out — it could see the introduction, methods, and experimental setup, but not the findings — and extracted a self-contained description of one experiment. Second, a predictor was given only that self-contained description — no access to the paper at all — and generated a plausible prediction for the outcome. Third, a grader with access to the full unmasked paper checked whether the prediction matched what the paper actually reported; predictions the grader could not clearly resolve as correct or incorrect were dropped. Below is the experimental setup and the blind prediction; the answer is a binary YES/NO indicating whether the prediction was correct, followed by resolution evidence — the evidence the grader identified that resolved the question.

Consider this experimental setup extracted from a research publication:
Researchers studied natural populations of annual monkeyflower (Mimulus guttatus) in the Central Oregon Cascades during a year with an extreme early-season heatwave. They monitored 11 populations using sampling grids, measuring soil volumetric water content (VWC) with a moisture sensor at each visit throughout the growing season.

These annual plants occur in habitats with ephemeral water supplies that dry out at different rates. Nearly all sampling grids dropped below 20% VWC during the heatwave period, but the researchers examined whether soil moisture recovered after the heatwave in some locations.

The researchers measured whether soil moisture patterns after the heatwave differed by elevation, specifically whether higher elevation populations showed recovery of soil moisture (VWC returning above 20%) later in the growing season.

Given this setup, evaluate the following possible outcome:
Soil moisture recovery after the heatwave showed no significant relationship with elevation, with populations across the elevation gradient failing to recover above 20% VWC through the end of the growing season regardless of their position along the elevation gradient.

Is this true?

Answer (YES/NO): NO